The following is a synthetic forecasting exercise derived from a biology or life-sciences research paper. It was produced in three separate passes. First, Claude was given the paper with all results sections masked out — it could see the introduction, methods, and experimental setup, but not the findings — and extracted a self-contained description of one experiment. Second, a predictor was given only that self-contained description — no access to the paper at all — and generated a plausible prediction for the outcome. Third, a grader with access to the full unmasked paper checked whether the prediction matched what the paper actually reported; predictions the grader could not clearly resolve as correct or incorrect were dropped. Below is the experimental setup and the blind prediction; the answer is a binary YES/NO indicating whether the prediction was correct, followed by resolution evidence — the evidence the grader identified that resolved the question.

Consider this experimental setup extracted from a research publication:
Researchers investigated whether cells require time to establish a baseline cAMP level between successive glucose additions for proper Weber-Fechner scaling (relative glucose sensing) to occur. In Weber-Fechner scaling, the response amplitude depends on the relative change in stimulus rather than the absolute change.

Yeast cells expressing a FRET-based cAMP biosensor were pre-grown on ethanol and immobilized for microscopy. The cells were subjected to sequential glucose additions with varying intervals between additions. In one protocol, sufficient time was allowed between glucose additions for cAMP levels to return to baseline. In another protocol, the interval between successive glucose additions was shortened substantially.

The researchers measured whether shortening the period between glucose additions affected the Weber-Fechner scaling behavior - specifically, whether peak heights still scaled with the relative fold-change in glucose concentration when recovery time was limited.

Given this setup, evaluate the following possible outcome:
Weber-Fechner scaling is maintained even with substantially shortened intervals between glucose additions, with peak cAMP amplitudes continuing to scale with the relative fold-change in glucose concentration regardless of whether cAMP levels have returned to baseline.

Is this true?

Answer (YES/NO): NO